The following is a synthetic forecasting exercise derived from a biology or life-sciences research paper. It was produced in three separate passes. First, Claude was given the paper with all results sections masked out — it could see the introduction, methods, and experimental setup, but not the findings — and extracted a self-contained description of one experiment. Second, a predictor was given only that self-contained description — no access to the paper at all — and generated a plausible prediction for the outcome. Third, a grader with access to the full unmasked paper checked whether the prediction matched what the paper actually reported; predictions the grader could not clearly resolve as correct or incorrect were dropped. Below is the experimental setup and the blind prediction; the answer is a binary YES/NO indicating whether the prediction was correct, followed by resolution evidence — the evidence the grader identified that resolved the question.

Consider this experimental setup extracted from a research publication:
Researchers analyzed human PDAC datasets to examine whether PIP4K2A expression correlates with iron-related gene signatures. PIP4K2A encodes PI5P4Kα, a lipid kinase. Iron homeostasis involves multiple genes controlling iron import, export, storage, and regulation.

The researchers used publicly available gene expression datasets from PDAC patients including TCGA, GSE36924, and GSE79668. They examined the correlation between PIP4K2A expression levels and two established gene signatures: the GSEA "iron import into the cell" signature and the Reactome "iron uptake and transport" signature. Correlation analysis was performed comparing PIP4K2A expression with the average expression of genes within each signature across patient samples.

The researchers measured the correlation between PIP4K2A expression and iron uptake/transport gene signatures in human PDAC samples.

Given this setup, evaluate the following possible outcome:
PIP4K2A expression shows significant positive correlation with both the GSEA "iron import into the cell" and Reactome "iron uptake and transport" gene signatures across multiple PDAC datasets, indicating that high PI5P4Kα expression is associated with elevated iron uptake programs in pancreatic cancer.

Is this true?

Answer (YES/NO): YES